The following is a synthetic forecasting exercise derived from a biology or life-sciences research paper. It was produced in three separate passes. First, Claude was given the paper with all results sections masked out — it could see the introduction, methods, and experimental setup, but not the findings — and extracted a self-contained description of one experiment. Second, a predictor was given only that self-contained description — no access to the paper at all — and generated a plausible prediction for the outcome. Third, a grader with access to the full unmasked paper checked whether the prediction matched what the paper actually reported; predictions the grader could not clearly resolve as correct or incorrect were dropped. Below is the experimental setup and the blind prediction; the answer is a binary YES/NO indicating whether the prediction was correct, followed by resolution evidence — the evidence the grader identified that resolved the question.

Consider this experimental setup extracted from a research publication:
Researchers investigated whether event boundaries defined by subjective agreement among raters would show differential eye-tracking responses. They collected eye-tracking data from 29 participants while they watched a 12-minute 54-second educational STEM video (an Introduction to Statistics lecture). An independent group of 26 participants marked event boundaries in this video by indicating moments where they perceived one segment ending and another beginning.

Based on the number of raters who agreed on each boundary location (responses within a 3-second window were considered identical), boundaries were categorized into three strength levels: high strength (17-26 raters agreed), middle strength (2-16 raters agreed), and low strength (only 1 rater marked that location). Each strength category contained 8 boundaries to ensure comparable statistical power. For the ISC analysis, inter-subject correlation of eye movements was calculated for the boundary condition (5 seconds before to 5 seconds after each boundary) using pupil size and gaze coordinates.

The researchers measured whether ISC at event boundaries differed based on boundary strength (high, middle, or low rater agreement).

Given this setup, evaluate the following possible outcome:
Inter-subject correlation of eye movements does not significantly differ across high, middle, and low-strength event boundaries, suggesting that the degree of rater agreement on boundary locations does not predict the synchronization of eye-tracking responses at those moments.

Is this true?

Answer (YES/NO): NO